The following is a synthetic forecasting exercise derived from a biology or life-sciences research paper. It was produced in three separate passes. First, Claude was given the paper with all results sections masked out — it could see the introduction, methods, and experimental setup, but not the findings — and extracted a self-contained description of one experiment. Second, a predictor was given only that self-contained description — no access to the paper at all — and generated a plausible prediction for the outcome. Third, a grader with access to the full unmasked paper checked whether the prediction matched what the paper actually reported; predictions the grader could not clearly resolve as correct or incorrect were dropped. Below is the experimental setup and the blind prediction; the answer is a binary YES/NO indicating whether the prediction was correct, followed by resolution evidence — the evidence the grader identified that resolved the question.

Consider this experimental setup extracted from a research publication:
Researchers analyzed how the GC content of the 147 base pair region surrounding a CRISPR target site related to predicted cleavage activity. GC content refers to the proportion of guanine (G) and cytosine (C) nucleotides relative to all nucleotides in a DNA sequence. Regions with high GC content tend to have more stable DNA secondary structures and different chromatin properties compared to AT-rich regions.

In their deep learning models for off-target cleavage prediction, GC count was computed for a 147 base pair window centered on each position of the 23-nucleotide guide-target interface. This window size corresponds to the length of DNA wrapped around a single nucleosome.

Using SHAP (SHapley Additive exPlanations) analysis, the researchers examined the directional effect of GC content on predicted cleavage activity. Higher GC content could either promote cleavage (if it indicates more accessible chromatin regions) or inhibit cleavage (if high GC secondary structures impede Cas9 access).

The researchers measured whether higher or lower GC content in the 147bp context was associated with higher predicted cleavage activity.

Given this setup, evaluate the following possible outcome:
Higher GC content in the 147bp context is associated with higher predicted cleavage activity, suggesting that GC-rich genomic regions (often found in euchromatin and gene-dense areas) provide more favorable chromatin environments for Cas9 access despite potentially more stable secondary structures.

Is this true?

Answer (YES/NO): YES